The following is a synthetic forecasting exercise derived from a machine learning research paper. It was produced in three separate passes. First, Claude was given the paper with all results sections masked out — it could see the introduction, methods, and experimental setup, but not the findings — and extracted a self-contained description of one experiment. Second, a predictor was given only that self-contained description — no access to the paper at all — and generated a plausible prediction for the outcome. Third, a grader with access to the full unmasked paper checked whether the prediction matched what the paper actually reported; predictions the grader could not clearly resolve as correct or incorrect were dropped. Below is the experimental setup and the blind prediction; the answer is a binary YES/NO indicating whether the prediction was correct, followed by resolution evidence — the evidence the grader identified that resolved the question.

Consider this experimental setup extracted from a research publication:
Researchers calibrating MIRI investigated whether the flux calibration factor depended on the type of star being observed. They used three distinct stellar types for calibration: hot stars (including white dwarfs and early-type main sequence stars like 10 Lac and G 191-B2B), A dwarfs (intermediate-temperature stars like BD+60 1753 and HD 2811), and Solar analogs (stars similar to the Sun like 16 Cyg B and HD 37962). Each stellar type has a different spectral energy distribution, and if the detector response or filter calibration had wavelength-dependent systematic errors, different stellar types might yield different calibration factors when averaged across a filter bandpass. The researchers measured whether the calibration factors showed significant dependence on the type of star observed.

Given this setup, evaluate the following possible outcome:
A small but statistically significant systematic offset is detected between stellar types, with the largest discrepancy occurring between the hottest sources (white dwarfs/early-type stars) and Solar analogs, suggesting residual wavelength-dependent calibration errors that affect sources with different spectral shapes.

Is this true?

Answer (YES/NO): NO